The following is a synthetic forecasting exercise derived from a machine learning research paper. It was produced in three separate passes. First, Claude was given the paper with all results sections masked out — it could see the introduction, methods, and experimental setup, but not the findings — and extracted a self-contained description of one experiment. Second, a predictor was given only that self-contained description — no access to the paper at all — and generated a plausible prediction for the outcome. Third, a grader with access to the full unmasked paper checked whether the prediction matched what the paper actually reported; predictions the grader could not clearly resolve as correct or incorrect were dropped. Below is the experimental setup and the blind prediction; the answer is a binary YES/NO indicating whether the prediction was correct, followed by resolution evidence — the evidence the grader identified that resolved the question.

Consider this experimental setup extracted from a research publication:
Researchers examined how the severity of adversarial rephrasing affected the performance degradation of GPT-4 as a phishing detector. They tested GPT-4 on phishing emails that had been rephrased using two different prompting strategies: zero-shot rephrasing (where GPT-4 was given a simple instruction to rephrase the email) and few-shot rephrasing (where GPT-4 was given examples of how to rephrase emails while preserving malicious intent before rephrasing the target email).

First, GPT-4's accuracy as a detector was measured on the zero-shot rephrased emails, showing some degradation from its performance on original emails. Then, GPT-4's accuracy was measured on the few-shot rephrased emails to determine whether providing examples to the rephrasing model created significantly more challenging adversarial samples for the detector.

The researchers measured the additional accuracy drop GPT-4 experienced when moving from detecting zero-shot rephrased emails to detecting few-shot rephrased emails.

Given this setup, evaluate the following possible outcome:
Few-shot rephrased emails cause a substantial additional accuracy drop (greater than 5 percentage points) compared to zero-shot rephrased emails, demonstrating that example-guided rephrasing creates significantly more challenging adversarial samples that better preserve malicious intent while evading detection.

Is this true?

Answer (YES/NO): NO